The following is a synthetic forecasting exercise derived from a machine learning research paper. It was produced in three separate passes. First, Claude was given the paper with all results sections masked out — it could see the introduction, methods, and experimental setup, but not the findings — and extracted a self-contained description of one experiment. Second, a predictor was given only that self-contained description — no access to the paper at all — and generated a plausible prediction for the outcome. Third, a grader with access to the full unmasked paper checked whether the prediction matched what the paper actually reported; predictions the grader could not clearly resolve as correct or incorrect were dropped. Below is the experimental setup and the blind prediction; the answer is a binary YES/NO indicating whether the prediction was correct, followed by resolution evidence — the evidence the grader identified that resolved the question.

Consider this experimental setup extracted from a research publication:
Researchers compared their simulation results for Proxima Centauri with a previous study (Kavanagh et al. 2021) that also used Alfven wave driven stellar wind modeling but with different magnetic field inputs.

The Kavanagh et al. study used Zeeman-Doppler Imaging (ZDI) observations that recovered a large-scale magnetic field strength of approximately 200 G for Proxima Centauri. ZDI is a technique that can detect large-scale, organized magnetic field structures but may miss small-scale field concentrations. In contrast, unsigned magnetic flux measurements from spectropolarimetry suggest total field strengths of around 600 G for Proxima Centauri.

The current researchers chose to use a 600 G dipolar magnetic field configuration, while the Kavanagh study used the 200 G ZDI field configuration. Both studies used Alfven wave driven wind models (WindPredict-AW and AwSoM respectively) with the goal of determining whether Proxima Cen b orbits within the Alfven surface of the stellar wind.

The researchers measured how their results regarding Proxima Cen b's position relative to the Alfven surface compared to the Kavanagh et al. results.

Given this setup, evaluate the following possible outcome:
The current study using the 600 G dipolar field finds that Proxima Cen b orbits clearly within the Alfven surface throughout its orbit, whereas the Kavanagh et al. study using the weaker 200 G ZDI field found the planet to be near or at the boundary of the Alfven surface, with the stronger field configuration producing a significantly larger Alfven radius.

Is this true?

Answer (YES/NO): NO